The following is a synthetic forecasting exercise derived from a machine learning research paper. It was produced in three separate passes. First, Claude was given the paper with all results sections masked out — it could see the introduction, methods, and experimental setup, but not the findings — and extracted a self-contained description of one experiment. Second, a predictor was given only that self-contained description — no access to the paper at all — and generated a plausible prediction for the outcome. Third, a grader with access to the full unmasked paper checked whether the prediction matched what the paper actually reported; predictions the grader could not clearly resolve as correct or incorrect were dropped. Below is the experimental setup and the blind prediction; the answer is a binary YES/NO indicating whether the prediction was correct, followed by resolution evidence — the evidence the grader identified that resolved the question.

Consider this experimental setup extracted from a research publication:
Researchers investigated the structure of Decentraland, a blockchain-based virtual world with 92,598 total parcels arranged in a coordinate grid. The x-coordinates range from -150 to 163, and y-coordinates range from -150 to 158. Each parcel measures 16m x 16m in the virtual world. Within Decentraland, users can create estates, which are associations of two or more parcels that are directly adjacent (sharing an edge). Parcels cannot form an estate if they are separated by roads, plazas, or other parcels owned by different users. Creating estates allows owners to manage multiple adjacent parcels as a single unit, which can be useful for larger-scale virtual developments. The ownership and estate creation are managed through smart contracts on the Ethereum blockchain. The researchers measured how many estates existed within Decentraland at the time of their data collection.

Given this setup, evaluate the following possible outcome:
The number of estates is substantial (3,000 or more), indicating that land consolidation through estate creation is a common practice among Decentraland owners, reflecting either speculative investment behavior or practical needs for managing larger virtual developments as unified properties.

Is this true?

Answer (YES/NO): NO